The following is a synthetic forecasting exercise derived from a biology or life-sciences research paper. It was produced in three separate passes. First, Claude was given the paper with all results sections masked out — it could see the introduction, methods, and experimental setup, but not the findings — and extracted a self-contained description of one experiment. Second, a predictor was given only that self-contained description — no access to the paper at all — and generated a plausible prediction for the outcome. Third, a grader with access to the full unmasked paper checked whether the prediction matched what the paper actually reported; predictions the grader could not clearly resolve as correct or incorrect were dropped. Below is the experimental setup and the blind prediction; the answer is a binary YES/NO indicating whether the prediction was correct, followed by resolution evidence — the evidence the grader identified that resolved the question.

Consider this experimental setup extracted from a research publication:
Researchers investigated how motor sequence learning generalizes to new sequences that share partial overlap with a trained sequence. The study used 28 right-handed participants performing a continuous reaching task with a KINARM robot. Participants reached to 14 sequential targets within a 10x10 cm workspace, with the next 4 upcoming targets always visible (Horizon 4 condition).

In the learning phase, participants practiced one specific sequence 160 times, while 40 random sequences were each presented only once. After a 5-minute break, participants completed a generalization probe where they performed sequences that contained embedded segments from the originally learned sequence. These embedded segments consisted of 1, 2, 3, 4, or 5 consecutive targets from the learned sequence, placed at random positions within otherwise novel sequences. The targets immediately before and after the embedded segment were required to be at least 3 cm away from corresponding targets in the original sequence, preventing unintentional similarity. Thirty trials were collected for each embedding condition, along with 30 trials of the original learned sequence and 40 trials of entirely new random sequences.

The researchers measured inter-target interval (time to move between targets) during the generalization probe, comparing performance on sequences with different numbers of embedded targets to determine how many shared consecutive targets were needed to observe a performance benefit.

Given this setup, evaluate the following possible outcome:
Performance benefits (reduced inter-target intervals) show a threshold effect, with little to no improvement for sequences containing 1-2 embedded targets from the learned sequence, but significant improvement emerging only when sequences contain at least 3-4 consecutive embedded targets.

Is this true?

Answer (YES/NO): NO